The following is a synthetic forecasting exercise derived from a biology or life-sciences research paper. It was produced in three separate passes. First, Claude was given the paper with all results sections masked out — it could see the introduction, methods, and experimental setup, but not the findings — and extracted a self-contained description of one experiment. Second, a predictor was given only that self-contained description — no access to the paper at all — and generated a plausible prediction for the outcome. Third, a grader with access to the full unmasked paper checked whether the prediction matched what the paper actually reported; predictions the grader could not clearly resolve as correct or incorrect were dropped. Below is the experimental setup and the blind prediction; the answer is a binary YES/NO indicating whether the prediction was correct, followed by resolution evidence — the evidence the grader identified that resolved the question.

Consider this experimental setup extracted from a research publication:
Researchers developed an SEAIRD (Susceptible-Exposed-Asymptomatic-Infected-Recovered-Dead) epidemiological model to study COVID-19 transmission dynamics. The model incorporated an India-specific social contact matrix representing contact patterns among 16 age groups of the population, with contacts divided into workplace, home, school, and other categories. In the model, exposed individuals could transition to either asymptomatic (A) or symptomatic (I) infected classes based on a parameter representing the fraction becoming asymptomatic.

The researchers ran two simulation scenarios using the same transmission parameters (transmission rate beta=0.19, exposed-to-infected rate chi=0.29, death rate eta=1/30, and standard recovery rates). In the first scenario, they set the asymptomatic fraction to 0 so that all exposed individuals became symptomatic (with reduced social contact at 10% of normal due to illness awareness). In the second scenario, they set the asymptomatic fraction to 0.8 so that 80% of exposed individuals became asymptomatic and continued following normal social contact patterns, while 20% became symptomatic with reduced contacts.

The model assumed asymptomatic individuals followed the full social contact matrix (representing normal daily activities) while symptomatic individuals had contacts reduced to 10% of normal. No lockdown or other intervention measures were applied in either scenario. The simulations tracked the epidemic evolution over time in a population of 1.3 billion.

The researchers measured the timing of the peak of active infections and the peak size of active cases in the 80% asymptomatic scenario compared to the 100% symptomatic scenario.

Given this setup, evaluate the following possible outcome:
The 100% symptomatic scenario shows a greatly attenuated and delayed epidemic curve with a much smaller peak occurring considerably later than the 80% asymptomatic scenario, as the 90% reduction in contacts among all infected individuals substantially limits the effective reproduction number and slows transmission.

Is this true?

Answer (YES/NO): YES